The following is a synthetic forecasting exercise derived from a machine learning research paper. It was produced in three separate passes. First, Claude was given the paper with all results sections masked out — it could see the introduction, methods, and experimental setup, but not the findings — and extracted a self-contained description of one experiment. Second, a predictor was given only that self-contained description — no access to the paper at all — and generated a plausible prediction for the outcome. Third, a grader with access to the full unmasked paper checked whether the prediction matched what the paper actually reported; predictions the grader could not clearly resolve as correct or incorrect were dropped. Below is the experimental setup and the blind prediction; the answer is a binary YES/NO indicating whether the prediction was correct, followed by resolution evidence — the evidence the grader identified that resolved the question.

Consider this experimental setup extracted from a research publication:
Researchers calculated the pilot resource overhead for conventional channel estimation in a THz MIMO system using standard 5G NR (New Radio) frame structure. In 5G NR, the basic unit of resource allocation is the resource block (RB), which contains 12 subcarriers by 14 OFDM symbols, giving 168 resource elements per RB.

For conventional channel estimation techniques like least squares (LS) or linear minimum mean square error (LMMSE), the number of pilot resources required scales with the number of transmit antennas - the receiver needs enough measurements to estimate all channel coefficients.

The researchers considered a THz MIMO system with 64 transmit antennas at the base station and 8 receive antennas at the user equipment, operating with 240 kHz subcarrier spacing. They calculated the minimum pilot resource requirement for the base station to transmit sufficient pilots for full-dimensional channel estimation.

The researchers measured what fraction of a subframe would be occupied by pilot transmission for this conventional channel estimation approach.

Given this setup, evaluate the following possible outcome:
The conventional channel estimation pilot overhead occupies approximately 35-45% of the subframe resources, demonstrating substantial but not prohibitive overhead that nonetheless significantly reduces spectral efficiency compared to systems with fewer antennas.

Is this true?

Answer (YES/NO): NO